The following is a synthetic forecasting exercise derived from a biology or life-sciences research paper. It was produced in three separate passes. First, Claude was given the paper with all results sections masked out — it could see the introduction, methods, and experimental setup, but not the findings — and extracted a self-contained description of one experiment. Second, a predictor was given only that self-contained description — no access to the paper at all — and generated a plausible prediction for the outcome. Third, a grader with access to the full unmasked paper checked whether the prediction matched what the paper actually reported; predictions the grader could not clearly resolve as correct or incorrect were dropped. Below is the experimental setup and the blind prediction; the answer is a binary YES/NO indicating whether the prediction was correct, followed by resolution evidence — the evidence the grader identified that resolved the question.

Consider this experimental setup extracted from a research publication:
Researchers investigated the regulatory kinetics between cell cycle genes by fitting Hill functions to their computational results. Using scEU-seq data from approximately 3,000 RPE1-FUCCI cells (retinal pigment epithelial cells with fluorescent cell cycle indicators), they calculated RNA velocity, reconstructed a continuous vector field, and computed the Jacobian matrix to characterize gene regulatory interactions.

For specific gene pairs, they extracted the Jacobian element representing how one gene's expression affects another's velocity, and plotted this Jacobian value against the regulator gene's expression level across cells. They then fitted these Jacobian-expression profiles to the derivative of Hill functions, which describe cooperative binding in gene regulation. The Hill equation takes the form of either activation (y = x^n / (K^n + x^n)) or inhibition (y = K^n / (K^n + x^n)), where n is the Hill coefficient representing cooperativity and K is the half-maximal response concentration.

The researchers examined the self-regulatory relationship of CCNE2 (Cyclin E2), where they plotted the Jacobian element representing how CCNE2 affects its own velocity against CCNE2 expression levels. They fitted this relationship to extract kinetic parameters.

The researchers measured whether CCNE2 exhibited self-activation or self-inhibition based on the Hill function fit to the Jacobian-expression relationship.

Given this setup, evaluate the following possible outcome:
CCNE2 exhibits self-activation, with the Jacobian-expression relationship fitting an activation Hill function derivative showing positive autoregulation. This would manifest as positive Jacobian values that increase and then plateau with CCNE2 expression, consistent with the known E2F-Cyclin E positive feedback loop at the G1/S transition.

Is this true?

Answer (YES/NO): YES